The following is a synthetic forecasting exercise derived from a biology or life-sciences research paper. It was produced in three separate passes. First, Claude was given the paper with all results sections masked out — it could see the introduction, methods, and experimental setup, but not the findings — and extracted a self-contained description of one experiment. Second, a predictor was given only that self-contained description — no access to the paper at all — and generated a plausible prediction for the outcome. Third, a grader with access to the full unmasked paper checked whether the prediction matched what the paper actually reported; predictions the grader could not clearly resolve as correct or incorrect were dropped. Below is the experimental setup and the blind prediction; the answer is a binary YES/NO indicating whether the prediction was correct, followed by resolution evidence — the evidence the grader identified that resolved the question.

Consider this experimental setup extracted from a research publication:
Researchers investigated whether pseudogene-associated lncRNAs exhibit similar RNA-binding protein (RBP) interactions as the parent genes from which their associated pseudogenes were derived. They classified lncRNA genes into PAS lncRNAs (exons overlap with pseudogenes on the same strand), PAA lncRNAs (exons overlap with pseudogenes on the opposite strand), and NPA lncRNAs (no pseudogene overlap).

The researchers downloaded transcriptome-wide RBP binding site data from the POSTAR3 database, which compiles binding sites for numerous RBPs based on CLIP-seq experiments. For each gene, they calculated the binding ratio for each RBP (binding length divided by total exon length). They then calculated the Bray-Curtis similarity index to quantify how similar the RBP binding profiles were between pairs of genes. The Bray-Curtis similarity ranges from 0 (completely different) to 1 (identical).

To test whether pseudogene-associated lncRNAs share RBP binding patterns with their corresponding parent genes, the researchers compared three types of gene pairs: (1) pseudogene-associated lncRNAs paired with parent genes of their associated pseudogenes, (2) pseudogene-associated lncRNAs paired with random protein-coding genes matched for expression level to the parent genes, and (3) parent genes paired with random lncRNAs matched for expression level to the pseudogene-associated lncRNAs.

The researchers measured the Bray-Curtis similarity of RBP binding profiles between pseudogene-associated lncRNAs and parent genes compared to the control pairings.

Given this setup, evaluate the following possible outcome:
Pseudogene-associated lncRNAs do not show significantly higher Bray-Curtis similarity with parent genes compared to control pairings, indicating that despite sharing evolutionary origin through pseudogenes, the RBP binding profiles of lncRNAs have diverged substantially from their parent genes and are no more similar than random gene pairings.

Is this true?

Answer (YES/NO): NO